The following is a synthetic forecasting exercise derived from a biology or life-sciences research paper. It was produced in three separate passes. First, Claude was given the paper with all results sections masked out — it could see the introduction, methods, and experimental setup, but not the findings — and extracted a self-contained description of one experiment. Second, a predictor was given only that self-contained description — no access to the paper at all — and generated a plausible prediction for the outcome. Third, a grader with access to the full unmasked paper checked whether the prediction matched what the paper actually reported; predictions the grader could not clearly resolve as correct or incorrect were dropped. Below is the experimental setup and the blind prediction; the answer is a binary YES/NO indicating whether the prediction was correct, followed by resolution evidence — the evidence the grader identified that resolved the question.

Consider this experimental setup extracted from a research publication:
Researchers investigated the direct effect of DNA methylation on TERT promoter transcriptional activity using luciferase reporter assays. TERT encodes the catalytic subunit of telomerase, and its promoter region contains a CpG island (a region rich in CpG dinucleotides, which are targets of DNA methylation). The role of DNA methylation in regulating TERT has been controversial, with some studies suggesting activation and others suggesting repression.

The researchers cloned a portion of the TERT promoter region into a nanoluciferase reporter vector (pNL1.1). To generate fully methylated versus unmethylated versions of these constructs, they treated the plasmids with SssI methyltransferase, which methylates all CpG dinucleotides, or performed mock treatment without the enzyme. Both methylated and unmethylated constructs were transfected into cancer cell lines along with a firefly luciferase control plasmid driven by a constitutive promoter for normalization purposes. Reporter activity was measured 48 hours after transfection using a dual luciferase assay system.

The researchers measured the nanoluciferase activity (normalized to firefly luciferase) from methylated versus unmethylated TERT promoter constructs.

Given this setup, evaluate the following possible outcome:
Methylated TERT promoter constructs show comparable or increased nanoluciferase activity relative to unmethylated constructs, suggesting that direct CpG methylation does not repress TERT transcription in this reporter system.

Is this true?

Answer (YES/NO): NO